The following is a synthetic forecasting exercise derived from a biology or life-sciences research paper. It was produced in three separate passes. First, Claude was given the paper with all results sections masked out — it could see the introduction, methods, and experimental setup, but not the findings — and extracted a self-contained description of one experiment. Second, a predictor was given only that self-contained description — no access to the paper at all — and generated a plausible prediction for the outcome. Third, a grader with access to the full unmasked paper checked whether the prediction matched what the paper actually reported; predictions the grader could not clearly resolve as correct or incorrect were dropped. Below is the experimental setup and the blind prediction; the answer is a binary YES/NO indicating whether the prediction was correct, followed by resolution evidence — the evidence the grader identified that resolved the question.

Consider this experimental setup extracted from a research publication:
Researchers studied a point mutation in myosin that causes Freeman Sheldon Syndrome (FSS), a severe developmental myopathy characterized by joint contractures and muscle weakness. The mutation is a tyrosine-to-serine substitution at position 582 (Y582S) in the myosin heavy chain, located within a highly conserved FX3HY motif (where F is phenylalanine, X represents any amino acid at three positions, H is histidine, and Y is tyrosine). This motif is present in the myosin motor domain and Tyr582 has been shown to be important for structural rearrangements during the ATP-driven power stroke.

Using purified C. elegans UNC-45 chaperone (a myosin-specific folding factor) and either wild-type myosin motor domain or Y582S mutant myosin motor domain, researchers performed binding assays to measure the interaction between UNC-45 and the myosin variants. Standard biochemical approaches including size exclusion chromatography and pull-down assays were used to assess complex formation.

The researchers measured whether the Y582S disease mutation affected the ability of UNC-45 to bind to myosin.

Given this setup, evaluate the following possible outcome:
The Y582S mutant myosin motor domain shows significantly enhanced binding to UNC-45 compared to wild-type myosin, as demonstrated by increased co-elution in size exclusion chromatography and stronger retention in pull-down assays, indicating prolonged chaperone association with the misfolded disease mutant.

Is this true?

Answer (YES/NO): NO